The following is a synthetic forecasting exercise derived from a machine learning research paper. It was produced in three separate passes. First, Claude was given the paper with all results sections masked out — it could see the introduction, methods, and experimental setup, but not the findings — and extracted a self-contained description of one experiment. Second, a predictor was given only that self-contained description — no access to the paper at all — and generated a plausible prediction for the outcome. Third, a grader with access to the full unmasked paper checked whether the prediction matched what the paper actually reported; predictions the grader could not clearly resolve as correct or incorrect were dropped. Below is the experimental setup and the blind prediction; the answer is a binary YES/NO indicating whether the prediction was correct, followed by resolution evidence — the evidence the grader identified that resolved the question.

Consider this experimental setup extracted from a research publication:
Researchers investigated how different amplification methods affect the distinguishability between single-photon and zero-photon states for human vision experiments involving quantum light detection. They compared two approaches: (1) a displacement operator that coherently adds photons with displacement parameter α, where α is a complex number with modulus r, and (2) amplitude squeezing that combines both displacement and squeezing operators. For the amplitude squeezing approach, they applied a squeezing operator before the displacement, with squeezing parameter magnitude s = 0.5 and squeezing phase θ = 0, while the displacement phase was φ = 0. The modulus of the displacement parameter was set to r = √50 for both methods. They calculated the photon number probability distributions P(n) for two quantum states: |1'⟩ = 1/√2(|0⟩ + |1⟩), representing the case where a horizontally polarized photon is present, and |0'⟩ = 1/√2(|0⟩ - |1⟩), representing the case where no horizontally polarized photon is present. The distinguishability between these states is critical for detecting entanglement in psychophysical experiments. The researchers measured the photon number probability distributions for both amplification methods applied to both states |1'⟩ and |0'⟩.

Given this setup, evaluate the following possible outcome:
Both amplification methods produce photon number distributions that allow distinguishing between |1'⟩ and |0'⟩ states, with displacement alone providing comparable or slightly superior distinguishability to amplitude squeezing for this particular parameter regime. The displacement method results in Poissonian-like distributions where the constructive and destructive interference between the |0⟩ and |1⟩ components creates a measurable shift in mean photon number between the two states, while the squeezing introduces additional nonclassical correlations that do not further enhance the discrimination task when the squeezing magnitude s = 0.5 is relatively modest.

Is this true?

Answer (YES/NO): NO